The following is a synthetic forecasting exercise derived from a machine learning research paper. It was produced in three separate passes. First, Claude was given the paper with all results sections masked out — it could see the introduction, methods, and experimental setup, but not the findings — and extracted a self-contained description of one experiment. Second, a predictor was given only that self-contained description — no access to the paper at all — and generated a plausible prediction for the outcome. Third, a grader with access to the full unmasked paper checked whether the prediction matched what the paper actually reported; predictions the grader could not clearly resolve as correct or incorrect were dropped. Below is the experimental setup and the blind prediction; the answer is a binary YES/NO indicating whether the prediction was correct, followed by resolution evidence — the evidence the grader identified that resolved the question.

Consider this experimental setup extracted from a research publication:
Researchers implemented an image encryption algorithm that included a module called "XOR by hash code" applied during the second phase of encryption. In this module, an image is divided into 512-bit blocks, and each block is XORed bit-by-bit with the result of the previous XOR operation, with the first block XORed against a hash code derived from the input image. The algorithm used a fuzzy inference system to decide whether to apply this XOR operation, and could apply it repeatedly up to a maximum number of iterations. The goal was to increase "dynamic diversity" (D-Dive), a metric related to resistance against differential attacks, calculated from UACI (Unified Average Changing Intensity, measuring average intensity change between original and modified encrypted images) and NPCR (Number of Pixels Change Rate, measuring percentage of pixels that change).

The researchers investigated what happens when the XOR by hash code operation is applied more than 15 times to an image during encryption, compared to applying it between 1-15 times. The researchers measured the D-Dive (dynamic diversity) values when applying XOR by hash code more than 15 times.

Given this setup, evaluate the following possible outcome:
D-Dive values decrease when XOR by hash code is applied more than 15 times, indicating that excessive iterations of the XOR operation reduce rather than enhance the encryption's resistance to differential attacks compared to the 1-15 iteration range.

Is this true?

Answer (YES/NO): YES